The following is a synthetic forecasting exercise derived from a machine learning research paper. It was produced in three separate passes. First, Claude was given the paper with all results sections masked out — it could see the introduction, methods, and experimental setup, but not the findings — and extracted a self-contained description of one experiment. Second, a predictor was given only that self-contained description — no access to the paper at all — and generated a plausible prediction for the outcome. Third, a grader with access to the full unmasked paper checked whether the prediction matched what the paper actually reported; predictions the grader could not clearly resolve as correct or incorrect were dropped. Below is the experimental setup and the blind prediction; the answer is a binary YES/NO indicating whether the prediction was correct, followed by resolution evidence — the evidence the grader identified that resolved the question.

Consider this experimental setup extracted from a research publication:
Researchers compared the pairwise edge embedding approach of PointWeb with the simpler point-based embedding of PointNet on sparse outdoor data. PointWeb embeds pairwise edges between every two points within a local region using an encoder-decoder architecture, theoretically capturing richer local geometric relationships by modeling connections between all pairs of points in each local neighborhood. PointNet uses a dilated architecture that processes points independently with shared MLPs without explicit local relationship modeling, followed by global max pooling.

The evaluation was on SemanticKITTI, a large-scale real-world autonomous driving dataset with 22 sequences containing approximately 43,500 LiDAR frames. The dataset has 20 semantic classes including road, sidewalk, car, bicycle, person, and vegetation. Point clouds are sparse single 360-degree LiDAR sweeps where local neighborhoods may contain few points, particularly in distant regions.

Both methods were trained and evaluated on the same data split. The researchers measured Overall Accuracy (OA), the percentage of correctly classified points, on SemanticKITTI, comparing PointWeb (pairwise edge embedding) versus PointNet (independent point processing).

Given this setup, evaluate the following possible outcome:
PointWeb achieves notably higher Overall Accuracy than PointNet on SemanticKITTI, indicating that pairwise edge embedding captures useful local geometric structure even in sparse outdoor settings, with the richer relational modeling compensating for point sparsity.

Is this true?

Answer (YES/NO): NO